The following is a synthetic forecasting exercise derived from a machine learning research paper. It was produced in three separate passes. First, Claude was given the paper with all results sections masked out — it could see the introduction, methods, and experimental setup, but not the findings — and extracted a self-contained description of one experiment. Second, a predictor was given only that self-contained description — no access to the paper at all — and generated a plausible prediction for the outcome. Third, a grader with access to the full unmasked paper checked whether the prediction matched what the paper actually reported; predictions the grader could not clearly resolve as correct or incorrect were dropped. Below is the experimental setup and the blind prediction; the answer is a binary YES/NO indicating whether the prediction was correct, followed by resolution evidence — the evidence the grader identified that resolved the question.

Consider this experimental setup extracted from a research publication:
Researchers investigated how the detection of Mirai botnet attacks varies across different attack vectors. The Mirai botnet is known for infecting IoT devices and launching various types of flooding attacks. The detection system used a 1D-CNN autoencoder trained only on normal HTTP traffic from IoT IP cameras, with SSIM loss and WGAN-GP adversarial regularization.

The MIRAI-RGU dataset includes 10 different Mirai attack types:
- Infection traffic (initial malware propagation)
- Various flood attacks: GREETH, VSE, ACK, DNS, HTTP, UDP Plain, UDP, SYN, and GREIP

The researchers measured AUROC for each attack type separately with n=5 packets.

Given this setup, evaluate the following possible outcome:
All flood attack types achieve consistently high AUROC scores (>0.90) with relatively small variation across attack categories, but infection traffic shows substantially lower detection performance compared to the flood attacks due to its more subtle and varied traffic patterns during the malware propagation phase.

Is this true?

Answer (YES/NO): NO